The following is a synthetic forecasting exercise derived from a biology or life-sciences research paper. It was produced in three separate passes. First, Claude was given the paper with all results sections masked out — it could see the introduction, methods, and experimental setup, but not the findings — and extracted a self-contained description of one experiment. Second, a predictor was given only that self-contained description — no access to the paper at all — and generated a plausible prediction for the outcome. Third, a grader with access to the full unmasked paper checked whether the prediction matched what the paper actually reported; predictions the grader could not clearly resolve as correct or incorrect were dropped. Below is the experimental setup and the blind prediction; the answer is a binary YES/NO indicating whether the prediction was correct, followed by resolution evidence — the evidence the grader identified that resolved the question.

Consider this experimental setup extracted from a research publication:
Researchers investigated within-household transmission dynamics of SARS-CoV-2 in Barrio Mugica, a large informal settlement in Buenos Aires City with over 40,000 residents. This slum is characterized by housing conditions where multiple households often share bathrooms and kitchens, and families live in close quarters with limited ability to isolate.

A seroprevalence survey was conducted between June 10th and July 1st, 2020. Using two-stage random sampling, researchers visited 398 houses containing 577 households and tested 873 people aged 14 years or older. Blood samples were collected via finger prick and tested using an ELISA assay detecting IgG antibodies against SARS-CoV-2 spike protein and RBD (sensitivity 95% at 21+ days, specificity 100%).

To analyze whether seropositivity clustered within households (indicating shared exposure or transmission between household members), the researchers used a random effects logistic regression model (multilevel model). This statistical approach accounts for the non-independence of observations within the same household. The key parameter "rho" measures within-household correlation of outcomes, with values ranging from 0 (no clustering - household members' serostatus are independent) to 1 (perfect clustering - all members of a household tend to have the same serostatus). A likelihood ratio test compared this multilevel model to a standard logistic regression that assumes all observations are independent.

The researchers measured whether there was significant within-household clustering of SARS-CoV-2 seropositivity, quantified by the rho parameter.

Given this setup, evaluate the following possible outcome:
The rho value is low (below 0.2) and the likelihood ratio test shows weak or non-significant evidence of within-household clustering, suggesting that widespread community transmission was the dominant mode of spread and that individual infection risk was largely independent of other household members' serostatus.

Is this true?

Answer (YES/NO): NO